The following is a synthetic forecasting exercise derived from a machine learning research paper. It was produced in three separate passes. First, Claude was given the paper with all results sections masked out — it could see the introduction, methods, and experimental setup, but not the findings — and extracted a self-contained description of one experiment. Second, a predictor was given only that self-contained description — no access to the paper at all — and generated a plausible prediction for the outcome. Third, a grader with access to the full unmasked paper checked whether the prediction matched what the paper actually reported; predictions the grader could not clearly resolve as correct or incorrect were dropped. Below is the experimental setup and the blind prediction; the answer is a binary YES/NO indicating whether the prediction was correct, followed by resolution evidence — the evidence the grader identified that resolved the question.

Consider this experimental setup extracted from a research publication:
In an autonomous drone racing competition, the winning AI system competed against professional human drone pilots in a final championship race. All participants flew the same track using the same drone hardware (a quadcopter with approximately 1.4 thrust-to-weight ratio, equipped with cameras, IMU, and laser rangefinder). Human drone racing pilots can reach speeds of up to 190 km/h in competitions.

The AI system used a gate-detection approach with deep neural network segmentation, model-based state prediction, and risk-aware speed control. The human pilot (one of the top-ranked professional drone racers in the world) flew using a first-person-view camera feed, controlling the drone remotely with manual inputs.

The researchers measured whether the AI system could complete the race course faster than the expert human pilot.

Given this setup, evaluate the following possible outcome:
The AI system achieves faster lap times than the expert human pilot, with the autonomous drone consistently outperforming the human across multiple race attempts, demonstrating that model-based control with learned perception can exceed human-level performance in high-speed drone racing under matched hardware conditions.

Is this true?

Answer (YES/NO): NO